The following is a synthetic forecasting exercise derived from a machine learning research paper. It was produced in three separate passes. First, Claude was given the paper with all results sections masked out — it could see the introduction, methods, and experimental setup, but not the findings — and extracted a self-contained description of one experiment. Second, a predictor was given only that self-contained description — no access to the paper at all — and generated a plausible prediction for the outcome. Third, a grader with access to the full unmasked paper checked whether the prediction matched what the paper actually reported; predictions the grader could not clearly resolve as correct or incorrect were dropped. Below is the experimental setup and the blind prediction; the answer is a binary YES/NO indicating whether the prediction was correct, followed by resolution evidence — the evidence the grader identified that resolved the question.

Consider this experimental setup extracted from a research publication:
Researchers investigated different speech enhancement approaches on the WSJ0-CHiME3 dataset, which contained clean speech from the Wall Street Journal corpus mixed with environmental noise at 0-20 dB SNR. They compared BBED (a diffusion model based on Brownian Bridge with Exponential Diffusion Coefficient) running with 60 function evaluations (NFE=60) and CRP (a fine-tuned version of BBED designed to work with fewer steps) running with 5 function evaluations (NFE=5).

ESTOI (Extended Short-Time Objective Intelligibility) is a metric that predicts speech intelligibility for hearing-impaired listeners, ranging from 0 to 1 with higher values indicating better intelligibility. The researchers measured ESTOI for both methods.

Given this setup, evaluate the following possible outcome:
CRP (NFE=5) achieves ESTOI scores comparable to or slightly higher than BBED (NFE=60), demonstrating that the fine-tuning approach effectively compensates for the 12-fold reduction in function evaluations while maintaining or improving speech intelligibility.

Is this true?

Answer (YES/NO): YES